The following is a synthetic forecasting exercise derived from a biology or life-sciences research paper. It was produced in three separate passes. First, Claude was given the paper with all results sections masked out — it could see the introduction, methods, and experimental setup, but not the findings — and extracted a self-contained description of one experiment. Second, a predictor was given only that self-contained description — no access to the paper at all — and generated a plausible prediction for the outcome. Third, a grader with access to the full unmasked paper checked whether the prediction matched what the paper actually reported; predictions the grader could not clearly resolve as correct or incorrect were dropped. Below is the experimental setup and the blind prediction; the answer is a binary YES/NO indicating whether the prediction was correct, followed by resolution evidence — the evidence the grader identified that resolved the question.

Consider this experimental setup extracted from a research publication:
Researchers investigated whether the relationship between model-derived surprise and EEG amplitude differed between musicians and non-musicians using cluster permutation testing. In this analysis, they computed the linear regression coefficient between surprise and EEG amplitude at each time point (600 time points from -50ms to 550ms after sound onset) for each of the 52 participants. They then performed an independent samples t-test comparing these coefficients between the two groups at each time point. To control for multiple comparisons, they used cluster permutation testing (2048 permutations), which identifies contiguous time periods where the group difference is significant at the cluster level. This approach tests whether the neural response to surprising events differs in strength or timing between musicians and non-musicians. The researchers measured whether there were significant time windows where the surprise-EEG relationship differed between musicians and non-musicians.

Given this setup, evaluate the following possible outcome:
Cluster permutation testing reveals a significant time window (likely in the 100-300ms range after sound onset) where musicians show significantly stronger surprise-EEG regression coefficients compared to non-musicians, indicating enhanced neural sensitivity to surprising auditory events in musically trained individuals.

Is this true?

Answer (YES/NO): NO